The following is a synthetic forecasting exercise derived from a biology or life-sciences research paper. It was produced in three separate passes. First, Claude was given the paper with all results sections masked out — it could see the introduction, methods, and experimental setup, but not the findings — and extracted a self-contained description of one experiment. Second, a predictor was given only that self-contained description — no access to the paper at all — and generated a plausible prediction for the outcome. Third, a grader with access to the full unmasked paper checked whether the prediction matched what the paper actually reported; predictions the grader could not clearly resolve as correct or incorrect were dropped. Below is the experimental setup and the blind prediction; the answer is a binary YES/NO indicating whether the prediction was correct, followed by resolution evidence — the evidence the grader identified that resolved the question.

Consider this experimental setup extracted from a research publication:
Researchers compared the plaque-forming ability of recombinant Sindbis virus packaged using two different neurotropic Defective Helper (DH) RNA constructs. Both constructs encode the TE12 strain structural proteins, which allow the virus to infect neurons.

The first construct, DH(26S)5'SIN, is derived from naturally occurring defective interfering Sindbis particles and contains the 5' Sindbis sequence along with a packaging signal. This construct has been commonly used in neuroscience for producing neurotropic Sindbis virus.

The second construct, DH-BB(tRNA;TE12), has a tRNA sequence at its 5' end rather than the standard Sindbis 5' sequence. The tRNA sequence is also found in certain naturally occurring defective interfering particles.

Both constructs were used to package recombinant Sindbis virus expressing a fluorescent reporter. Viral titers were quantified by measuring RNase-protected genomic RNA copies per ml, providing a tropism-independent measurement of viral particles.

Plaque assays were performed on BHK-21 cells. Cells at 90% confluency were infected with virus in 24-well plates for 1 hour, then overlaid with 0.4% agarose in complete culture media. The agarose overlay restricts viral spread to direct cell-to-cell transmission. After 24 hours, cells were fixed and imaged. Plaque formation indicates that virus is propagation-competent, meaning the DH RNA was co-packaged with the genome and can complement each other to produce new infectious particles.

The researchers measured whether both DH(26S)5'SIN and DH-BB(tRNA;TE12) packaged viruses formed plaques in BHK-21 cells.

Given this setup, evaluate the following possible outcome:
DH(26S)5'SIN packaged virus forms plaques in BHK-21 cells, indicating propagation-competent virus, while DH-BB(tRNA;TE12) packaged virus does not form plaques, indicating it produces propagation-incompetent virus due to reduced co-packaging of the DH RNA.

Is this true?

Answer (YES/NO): NO